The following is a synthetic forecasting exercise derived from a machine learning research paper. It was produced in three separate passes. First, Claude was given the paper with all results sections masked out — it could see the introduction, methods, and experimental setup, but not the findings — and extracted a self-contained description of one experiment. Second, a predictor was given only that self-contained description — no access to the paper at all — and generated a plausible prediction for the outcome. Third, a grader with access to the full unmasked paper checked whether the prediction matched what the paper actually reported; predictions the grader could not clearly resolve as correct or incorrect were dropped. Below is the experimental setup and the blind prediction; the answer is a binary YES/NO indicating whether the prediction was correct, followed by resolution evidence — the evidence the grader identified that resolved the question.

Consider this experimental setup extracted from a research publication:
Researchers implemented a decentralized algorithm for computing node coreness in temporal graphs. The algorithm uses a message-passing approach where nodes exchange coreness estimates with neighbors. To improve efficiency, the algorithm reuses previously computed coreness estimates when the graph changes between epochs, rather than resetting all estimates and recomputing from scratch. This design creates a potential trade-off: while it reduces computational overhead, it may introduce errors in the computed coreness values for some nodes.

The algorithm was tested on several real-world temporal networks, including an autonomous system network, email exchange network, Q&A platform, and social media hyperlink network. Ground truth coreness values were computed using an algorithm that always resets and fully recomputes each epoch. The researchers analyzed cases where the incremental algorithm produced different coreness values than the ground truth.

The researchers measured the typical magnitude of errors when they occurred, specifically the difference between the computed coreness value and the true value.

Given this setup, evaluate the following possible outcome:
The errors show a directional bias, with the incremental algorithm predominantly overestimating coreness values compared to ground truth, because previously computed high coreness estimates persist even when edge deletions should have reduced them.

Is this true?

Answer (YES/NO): NO